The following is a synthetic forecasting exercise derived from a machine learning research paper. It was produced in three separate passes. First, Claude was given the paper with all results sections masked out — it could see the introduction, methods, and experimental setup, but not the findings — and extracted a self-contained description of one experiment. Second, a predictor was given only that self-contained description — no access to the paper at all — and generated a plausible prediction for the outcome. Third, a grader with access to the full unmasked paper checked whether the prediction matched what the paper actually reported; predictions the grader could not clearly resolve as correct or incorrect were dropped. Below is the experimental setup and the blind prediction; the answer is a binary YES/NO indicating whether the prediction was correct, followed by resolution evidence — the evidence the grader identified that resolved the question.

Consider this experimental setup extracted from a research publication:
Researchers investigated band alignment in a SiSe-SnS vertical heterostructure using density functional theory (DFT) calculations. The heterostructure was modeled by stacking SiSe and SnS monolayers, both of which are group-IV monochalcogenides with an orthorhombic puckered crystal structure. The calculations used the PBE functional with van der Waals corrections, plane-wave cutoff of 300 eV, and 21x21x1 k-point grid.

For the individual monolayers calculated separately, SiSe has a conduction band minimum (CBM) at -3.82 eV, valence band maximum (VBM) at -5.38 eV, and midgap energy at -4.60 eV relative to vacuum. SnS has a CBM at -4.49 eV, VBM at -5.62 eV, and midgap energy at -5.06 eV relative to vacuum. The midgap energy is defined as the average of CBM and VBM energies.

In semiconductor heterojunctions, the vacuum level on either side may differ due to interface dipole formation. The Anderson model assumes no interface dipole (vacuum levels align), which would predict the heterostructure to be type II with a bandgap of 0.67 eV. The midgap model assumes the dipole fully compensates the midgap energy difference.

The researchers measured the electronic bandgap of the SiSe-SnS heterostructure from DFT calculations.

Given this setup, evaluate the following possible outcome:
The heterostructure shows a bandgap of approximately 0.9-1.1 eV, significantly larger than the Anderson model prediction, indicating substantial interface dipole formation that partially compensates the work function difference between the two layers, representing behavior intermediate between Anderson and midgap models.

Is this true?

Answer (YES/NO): YES